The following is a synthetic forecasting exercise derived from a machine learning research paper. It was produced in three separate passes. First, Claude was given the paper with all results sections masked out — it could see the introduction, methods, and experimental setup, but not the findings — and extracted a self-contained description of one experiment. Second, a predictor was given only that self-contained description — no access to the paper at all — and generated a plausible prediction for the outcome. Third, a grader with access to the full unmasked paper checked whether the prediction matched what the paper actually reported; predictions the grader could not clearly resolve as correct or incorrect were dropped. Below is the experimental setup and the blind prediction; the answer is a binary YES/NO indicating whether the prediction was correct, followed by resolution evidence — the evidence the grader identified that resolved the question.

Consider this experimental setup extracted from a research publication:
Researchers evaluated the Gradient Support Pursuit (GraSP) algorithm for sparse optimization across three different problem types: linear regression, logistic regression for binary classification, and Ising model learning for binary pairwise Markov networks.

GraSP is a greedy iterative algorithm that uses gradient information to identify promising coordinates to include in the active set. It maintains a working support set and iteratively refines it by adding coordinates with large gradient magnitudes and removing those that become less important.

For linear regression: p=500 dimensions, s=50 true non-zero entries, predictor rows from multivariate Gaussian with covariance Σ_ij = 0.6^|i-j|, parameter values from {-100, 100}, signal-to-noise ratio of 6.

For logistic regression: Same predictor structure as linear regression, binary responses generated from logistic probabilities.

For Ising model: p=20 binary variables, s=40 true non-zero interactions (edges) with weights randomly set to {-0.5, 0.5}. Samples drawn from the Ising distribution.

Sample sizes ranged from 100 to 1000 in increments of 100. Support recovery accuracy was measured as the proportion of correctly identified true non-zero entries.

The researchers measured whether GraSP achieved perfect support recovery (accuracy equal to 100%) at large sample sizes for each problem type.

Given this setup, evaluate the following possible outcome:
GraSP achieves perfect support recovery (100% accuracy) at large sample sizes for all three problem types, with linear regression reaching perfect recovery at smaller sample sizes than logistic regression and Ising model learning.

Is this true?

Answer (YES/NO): NO